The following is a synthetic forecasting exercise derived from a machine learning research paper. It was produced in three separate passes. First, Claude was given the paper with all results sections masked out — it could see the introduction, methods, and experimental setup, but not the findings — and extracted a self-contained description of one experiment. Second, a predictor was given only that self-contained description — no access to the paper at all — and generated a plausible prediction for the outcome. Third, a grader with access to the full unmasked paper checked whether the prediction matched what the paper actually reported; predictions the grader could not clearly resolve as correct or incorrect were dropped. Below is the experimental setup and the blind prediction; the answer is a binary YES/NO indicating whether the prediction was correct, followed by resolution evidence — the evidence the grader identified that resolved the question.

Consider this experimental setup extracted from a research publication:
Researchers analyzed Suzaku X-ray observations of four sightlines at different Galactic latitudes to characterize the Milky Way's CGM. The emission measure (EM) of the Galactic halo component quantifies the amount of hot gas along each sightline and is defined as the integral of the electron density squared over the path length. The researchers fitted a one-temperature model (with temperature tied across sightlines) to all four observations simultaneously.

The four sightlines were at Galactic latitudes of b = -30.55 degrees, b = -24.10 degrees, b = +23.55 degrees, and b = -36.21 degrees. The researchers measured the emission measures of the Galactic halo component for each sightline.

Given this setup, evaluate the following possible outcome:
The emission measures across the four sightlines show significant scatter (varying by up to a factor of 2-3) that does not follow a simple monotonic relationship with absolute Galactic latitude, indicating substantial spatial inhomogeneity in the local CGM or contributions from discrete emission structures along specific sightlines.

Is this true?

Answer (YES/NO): YES